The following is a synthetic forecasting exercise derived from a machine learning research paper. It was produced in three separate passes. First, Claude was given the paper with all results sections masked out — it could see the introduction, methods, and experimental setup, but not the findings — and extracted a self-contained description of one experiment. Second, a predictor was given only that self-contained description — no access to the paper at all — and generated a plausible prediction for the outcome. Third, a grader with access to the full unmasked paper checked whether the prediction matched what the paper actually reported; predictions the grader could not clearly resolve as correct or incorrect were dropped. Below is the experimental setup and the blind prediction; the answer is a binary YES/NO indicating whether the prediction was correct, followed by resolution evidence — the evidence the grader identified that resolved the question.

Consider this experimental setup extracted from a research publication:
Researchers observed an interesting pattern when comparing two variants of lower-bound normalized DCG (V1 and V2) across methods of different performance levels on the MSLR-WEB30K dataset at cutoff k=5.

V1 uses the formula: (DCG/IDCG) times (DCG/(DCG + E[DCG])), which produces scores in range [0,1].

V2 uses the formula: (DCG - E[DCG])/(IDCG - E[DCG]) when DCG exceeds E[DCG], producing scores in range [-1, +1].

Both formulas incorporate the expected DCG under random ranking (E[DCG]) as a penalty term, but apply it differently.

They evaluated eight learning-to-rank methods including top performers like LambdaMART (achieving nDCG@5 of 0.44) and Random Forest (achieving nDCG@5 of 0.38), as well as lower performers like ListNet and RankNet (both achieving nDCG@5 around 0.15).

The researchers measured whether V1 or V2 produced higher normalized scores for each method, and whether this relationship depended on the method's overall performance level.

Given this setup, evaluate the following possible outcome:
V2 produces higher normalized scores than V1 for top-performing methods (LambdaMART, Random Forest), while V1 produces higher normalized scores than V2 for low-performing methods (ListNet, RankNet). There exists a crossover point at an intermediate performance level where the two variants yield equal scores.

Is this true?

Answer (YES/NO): YES